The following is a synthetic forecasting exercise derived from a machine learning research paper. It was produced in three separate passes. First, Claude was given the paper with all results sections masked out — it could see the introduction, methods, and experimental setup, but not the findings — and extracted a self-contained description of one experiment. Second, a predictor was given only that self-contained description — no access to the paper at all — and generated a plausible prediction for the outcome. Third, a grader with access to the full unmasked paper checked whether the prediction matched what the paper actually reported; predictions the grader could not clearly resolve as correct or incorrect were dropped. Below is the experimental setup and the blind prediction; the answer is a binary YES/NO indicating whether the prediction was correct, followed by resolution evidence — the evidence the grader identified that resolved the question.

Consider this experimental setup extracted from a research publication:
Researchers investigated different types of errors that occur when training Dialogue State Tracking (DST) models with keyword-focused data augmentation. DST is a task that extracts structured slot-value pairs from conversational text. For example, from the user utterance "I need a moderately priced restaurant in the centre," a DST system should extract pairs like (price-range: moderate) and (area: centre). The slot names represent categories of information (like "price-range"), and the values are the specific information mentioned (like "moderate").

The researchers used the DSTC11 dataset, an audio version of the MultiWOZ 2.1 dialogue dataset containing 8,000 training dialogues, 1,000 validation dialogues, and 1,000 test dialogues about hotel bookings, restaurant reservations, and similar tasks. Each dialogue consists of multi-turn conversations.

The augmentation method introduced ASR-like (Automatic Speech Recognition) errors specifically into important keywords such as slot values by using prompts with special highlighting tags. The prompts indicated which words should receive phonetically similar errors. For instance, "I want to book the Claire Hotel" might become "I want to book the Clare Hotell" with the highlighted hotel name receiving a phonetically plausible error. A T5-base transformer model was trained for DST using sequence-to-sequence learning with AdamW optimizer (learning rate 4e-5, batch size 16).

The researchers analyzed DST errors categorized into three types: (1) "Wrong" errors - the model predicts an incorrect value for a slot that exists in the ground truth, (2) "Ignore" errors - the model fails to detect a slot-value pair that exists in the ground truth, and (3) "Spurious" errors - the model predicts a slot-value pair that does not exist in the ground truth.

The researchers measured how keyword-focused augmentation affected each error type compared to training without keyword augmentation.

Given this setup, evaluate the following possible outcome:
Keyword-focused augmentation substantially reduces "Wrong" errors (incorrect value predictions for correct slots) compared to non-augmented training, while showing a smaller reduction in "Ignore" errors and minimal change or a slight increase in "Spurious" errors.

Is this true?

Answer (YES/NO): YES